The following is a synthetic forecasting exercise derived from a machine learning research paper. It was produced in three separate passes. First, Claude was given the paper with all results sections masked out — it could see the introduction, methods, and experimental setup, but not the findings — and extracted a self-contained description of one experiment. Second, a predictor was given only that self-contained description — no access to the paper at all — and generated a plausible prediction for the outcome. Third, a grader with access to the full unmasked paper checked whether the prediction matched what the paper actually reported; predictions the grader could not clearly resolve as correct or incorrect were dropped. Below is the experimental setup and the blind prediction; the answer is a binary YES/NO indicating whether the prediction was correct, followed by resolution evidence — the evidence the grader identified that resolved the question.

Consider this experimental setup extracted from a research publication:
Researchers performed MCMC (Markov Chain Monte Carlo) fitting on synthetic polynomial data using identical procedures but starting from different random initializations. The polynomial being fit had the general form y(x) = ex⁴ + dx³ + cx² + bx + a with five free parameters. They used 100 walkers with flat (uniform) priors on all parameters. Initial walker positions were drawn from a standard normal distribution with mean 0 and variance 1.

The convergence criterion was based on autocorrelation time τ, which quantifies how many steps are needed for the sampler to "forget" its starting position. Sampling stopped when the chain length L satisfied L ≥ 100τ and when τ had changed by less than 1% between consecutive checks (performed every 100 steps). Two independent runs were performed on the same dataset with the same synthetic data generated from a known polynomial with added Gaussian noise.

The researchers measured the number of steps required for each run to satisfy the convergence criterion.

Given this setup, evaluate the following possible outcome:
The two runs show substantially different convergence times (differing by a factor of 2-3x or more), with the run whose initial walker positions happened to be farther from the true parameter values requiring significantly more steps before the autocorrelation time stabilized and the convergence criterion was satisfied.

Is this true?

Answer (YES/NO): NO